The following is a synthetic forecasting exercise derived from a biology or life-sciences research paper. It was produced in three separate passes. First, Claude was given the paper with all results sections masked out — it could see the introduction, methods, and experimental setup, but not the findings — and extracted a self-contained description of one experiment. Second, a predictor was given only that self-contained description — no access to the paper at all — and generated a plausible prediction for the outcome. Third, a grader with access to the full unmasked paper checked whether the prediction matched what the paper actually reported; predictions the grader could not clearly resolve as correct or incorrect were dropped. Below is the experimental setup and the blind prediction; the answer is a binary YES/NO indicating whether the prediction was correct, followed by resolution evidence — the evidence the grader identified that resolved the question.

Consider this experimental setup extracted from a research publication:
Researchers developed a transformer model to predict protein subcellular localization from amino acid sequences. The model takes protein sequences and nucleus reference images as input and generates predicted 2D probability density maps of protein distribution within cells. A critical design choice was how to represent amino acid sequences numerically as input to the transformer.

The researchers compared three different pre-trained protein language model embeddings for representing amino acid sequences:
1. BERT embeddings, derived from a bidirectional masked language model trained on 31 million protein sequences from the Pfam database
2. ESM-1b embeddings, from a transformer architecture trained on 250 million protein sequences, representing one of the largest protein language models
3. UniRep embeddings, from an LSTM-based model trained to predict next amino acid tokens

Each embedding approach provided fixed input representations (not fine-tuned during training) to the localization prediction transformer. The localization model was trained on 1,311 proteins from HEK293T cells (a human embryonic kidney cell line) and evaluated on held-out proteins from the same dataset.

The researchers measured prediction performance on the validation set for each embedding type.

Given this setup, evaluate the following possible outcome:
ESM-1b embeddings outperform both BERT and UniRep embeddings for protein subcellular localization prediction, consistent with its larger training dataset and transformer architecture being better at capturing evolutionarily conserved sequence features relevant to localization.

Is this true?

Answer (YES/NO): NO